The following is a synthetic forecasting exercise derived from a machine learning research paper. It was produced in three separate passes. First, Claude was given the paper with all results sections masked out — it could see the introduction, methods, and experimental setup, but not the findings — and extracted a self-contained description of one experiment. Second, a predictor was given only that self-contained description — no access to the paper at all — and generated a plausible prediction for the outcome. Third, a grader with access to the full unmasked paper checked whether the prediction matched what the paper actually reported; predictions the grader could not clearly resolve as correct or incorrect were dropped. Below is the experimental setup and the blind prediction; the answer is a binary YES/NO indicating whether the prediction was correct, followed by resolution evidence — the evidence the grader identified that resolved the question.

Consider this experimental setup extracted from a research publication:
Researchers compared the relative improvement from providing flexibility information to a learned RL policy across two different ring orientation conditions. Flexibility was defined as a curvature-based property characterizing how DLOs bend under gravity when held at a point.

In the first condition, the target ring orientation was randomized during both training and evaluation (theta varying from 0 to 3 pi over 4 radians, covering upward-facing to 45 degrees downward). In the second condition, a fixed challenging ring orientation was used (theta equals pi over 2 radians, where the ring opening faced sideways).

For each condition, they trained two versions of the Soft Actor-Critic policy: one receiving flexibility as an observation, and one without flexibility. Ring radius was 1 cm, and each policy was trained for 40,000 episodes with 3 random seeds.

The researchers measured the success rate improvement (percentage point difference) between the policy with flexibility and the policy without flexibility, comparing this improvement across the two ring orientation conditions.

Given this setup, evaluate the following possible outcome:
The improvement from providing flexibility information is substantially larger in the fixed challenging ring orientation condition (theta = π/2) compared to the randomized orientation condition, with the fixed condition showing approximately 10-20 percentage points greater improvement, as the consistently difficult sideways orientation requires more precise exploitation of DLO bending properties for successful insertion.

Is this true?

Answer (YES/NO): YES